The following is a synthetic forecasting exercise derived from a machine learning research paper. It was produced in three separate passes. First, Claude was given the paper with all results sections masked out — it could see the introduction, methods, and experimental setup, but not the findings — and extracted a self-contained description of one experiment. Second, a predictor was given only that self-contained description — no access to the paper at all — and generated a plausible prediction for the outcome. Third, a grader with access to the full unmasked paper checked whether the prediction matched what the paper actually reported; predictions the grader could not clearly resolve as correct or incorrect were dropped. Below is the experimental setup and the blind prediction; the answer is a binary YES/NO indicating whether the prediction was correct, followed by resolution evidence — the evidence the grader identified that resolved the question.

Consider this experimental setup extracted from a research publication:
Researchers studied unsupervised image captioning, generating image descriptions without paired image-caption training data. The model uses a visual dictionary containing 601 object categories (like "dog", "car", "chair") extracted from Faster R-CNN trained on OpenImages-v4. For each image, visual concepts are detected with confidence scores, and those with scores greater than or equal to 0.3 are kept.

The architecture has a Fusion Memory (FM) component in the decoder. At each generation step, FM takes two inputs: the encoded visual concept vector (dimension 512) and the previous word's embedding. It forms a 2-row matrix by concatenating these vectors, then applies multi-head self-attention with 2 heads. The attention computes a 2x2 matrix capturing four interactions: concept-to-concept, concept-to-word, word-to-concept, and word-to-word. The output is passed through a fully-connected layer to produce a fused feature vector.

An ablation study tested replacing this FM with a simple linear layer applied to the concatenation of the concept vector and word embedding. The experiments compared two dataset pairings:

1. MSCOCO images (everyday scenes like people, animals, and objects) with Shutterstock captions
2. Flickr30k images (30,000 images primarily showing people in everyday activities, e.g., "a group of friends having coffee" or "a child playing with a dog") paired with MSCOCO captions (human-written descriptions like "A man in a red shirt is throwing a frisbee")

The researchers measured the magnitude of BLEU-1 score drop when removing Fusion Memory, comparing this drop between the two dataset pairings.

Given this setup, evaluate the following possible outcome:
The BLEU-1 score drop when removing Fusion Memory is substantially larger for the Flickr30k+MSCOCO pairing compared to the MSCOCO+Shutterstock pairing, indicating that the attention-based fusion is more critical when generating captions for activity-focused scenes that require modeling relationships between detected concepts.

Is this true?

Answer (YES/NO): NO